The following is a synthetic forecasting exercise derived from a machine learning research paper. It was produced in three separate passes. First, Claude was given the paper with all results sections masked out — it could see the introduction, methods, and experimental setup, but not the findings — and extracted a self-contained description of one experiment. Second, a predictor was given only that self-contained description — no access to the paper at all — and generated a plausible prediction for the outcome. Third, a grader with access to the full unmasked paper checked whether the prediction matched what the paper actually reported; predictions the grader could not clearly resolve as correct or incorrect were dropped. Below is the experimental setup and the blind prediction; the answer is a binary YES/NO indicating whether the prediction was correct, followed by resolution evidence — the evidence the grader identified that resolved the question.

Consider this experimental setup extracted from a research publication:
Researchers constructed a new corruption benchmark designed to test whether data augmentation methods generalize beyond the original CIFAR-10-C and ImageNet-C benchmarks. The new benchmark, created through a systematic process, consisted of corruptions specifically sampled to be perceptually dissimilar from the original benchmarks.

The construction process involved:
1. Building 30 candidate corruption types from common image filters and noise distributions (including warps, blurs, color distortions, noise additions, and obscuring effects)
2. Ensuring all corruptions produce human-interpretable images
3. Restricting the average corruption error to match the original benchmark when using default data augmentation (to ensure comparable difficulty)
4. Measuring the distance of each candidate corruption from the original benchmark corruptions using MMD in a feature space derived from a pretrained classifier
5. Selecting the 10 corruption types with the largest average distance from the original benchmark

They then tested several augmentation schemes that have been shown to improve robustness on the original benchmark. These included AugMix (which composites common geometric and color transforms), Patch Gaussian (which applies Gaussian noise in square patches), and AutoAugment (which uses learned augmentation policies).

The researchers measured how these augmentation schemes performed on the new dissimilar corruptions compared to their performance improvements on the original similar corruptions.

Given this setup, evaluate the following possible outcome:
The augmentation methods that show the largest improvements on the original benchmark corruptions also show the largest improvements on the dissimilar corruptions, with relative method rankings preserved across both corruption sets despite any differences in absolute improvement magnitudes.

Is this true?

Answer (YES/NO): NO